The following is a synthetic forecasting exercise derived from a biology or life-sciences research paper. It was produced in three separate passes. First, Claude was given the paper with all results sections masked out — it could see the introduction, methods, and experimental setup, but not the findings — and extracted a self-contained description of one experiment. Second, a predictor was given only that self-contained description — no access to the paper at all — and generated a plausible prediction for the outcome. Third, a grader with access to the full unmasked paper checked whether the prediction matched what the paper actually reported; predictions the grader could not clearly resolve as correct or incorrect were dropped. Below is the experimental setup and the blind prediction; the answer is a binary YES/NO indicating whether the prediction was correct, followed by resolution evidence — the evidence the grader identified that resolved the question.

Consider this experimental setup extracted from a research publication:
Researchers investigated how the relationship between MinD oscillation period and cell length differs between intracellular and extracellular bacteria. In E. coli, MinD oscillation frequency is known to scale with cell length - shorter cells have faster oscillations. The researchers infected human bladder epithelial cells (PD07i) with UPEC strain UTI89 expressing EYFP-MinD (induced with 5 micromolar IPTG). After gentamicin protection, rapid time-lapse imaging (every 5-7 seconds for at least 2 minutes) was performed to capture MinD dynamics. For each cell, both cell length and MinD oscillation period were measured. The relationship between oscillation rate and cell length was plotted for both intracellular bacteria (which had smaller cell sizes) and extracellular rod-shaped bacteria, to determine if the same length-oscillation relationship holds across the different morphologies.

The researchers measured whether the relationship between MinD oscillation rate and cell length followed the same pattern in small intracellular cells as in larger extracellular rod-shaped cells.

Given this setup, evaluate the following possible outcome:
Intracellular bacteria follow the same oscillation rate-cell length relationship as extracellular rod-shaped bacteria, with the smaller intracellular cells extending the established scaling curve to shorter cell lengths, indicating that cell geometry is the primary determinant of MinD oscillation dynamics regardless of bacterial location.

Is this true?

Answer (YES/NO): NO